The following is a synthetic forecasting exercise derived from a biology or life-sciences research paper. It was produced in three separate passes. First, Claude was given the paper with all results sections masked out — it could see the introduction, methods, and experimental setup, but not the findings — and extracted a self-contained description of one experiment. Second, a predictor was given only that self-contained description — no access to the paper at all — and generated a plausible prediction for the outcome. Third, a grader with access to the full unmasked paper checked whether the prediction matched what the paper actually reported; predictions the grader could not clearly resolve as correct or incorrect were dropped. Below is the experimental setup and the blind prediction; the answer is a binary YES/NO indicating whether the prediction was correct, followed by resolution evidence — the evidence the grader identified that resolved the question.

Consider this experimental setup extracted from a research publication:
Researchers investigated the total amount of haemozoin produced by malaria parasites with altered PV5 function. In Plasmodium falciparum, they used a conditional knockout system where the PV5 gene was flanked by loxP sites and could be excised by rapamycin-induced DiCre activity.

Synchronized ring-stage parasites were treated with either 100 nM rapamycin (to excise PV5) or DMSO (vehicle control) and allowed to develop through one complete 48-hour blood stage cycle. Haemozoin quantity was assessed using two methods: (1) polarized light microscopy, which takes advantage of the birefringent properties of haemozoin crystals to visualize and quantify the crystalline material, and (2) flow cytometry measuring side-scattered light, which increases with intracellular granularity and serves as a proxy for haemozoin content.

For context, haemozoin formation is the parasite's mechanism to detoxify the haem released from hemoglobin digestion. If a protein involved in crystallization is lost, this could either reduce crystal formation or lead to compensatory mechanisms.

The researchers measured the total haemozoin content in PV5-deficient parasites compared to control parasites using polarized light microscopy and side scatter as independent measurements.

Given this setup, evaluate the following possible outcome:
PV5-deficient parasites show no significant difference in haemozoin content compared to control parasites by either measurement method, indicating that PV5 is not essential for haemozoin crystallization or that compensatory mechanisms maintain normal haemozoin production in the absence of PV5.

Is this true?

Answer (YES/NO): NO